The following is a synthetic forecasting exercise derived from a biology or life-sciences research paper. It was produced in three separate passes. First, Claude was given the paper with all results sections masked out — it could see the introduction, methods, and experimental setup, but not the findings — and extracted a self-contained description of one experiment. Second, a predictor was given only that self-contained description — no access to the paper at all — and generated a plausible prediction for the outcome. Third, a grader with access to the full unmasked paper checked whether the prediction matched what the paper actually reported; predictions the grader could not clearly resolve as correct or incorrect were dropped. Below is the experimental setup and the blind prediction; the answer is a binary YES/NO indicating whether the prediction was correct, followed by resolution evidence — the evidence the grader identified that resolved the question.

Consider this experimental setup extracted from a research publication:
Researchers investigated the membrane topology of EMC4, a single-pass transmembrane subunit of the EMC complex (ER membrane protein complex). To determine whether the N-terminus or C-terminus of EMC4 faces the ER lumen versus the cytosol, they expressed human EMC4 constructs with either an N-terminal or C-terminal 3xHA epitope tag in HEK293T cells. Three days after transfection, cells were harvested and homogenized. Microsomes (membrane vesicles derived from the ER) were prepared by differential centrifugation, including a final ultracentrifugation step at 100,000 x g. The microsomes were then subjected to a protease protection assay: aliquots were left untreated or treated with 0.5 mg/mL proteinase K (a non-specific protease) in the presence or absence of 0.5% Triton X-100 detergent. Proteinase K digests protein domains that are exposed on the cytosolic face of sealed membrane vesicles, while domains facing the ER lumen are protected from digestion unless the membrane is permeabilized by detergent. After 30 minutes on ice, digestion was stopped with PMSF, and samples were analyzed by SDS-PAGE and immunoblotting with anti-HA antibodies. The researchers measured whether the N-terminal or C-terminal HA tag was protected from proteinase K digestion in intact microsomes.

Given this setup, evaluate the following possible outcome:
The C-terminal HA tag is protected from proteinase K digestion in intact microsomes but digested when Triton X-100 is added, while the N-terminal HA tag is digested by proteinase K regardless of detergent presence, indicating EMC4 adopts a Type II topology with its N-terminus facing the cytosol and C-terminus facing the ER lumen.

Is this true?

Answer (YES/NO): YES